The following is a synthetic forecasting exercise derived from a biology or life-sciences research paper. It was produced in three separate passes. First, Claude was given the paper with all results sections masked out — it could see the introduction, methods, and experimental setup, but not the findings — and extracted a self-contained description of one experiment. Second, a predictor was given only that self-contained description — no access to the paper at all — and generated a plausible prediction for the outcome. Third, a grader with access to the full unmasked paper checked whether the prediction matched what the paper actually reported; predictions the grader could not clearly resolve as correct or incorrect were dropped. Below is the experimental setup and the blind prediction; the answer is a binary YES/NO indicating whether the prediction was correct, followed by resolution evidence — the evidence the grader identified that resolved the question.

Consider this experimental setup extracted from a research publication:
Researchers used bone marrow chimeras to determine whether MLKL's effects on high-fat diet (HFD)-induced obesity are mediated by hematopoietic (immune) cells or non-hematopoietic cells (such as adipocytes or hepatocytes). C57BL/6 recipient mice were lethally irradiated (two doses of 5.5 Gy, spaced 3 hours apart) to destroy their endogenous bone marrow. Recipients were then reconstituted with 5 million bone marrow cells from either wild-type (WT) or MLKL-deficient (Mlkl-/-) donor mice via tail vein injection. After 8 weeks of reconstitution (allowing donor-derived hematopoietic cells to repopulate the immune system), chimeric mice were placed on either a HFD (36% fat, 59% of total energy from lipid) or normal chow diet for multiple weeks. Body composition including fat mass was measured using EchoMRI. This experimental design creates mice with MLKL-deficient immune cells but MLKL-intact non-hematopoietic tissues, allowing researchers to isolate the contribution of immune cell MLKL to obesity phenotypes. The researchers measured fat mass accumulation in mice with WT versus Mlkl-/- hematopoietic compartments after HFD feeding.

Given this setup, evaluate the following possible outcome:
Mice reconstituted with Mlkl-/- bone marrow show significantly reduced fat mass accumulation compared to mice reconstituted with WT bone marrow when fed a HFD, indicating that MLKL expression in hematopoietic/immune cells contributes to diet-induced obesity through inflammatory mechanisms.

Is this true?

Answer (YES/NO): NO